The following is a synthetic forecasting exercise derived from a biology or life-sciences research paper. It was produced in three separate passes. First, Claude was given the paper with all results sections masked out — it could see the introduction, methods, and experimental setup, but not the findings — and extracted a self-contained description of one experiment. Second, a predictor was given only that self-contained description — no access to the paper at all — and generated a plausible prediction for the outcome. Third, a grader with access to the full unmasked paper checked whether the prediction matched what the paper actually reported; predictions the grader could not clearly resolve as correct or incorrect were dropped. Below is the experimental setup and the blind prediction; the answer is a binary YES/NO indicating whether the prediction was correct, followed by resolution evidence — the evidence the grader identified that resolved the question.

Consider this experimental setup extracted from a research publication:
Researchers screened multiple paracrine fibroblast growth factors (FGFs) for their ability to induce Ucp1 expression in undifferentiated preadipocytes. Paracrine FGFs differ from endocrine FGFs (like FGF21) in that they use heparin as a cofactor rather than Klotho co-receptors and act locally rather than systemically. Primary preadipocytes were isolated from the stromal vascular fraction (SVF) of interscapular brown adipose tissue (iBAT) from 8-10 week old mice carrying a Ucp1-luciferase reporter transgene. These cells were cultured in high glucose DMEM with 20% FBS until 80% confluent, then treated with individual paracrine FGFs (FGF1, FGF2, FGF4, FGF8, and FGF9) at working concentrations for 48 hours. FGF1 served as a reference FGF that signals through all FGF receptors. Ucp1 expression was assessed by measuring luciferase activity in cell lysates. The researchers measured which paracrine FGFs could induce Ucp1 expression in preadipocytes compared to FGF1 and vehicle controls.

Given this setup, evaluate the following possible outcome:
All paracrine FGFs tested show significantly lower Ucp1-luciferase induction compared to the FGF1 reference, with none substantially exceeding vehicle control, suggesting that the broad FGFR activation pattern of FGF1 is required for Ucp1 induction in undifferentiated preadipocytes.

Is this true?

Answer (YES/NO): NO